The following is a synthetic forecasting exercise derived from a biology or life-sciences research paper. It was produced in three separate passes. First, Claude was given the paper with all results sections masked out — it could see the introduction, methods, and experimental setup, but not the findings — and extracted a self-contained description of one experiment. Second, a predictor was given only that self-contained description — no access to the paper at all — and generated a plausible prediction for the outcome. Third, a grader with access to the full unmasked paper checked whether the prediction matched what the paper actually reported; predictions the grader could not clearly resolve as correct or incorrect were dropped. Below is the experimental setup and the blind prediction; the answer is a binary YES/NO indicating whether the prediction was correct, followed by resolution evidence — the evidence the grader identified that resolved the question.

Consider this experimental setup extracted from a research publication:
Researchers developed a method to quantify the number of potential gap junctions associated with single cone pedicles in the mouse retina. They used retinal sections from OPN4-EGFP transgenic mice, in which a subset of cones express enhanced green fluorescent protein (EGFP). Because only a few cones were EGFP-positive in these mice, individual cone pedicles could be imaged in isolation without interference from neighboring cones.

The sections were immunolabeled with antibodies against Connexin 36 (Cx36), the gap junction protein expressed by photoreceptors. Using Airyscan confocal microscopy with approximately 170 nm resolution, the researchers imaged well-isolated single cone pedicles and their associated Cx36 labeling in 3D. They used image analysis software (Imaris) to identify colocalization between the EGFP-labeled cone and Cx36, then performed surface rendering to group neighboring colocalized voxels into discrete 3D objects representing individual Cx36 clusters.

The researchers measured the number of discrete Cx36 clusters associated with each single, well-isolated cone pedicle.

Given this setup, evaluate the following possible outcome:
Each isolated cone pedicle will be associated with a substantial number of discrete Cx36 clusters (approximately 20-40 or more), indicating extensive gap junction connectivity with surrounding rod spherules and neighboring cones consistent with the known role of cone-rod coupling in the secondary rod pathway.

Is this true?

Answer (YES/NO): NO